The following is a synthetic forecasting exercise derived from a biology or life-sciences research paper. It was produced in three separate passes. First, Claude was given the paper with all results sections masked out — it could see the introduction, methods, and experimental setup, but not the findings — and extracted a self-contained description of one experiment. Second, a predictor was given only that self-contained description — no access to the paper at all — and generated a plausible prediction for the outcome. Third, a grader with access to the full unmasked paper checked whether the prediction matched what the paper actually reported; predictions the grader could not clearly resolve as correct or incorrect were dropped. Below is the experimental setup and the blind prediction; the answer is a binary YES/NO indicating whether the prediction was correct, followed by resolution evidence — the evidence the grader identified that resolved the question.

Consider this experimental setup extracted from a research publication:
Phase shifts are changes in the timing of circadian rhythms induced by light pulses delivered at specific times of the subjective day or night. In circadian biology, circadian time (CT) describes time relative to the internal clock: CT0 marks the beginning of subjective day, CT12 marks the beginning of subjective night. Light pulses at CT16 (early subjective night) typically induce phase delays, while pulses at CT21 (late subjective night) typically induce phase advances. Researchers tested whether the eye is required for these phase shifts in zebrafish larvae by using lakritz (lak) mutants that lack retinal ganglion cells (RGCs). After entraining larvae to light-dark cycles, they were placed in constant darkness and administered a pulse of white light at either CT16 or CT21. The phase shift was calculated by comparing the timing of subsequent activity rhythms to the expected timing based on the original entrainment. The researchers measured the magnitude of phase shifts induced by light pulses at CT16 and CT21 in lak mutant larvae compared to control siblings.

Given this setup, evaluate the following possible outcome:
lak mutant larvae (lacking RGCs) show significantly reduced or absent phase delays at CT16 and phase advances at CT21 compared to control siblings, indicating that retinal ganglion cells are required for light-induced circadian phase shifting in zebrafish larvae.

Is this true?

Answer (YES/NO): NO